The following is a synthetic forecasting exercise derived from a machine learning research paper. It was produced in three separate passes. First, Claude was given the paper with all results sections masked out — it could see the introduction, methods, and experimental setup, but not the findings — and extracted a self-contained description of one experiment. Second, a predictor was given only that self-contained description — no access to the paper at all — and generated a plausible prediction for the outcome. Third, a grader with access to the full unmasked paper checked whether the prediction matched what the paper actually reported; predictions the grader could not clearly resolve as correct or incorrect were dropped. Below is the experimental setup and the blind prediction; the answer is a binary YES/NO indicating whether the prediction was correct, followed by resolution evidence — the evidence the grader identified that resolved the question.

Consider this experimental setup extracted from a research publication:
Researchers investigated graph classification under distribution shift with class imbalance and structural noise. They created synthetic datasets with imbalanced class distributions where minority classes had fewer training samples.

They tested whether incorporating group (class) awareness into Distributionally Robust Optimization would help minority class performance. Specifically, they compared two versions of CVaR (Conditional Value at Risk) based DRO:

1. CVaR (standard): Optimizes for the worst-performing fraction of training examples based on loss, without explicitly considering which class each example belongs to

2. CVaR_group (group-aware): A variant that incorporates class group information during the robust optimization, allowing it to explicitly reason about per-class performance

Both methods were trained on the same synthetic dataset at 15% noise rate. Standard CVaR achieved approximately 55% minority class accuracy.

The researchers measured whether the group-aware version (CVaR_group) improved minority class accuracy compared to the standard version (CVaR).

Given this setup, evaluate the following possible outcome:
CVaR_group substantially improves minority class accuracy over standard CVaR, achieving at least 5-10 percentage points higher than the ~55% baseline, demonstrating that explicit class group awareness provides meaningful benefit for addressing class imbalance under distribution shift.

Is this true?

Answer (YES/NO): NO